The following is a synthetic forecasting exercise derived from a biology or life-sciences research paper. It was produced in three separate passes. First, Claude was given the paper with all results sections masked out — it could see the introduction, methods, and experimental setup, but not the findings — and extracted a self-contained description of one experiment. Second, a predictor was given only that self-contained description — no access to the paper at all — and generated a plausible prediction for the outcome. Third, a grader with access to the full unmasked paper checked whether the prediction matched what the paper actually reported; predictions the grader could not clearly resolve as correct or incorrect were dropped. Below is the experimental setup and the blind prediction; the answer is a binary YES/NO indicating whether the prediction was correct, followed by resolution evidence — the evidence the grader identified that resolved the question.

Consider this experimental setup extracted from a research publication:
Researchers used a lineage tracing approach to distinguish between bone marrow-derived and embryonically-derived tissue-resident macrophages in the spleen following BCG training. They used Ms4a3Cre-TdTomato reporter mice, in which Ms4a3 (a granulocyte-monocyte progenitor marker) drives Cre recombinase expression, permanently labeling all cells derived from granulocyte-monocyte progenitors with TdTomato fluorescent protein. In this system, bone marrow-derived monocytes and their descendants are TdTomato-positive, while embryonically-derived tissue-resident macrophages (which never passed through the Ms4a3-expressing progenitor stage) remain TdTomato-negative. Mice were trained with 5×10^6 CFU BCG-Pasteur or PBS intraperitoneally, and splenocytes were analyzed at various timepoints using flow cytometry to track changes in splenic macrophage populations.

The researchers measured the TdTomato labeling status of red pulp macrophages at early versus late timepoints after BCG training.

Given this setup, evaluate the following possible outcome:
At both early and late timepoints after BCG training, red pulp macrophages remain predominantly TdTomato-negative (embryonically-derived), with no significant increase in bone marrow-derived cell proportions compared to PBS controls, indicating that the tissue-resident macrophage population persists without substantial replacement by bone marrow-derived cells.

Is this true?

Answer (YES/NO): NO